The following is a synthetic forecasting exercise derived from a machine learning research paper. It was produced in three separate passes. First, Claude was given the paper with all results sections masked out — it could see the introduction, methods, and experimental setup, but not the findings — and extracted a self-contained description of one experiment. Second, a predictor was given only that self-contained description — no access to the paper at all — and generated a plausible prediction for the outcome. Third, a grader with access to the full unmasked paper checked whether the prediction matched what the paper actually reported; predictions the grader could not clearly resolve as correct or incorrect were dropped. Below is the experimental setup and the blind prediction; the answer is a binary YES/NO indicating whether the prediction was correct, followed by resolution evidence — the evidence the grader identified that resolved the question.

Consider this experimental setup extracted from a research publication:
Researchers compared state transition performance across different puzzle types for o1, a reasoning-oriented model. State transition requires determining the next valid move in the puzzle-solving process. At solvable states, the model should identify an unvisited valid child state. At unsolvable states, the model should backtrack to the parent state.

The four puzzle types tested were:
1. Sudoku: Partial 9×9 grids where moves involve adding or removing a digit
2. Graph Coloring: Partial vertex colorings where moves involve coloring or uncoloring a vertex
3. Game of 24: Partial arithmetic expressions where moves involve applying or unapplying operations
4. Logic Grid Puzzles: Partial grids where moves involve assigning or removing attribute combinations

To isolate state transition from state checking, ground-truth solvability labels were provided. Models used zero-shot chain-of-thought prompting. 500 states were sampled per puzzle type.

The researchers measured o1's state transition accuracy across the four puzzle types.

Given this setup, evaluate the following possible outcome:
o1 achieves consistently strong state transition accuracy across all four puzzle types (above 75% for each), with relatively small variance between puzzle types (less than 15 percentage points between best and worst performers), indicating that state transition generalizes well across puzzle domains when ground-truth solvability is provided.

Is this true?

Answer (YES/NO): NO